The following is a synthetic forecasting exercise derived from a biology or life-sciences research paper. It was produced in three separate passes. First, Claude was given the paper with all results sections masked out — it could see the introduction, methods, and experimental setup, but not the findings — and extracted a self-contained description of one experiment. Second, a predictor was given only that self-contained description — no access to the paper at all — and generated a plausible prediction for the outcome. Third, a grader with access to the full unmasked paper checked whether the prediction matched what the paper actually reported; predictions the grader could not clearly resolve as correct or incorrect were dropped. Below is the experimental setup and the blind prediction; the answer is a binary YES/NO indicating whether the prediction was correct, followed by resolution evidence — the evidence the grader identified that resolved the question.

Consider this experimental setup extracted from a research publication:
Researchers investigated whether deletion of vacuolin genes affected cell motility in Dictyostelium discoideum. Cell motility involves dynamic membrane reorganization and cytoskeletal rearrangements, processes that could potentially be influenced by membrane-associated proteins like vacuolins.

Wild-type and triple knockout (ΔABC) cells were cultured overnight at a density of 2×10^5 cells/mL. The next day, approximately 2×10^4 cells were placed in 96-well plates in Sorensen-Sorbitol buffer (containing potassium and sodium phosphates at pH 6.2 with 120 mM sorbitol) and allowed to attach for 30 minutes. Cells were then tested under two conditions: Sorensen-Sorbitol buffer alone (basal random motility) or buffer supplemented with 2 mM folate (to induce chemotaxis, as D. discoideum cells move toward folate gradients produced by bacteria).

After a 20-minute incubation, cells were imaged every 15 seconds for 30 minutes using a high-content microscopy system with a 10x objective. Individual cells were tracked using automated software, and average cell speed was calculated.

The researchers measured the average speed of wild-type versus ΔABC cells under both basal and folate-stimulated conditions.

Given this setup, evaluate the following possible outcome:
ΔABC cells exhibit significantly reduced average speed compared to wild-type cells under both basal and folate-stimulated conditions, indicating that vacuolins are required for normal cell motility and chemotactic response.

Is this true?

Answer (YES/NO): NO